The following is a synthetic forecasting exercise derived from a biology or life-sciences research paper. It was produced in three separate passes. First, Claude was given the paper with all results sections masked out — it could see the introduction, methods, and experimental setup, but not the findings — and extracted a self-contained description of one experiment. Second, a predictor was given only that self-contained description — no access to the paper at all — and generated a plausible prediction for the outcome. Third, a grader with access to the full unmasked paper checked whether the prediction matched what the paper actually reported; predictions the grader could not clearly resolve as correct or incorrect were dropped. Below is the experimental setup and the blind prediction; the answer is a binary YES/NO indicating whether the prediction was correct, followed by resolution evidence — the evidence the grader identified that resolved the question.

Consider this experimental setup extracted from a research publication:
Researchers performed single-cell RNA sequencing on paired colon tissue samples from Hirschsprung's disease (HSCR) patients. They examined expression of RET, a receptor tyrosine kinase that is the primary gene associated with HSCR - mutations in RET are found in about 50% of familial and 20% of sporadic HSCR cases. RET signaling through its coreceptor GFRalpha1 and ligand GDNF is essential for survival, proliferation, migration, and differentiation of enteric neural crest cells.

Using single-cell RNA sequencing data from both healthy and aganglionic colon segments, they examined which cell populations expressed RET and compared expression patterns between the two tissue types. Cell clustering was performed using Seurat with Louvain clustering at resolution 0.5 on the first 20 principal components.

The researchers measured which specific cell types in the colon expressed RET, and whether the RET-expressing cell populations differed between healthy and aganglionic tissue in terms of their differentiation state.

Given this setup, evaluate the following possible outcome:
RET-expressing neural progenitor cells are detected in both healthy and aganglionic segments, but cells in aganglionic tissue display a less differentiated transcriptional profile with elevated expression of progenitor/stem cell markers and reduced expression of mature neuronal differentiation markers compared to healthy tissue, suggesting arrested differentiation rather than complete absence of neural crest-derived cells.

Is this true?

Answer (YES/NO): NO